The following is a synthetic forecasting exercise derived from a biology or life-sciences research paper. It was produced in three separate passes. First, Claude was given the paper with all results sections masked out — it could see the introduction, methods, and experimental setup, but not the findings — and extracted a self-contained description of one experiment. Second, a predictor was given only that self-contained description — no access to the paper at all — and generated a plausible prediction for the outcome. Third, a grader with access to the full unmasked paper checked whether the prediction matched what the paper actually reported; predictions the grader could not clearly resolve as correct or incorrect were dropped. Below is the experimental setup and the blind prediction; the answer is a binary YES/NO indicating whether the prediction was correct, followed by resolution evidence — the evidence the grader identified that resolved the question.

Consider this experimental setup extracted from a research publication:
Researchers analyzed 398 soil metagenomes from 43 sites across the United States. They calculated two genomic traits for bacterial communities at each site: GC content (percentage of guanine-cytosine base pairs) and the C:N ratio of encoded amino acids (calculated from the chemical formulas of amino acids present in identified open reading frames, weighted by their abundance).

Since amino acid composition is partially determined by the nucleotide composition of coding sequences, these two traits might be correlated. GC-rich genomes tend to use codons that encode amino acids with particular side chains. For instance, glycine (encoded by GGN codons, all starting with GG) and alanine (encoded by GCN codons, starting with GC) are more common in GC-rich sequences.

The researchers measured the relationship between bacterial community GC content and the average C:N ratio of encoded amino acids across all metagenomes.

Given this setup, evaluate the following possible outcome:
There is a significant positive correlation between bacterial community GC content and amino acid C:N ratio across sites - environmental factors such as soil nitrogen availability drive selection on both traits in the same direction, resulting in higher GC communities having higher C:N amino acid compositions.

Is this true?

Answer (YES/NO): NO